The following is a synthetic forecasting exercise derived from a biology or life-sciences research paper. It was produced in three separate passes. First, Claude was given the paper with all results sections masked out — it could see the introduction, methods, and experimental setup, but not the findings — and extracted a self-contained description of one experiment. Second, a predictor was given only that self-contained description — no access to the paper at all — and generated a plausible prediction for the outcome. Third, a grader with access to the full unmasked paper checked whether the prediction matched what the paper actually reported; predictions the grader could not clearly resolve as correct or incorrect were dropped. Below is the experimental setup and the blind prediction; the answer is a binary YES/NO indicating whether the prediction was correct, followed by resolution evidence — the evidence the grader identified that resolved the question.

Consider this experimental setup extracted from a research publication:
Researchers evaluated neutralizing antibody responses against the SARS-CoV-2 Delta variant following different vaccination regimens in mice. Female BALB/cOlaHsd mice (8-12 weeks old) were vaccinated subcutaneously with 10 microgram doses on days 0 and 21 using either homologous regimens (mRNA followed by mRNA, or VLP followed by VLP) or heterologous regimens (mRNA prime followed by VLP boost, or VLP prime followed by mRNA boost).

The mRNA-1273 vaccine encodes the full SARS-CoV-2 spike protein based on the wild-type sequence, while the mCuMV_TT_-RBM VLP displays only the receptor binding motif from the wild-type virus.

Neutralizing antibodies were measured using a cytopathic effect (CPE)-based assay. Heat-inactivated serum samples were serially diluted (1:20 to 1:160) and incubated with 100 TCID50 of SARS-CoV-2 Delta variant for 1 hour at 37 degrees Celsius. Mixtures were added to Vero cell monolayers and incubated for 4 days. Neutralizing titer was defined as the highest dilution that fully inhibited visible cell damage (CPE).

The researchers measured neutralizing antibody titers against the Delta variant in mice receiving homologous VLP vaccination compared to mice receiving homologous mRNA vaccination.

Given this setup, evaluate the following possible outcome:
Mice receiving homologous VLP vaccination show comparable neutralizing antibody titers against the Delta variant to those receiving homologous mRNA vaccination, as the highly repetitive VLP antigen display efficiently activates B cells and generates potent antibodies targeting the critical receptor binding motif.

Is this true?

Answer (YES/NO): NO